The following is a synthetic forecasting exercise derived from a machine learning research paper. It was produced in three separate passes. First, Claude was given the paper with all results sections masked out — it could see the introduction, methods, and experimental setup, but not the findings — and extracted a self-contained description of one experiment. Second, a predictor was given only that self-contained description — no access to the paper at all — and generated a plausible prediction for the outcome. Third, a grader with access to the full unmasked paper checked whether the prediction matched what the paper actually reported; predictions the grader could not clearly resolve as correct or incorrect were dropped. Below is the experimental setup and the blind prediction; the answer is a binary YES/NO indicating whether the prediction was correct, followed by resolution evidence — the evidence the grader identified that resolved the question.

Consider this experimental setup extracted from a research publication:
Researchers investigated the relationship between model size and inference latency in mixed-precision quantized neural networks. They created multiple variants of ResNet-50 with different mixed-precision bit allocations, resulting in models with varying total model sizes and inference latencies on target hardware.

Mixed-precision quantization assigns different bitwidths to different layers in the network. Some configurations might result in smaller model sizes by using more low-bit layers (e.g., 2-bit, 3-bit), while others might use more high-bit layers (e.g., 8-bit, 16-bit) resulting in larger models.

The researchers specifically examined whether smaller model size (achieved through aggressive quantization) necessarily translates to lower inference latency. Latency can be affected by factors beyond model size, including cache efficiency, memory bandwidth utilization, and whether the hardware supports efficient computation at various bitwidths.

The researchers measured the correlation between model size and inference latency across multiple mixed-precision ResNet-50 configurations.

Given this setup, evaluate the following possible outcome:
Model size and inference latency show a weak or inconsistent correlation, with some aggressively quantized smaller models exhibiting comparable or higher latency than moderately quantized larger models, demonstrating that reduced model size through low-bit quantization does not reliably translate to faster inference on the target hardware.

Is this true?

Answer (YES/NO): YES